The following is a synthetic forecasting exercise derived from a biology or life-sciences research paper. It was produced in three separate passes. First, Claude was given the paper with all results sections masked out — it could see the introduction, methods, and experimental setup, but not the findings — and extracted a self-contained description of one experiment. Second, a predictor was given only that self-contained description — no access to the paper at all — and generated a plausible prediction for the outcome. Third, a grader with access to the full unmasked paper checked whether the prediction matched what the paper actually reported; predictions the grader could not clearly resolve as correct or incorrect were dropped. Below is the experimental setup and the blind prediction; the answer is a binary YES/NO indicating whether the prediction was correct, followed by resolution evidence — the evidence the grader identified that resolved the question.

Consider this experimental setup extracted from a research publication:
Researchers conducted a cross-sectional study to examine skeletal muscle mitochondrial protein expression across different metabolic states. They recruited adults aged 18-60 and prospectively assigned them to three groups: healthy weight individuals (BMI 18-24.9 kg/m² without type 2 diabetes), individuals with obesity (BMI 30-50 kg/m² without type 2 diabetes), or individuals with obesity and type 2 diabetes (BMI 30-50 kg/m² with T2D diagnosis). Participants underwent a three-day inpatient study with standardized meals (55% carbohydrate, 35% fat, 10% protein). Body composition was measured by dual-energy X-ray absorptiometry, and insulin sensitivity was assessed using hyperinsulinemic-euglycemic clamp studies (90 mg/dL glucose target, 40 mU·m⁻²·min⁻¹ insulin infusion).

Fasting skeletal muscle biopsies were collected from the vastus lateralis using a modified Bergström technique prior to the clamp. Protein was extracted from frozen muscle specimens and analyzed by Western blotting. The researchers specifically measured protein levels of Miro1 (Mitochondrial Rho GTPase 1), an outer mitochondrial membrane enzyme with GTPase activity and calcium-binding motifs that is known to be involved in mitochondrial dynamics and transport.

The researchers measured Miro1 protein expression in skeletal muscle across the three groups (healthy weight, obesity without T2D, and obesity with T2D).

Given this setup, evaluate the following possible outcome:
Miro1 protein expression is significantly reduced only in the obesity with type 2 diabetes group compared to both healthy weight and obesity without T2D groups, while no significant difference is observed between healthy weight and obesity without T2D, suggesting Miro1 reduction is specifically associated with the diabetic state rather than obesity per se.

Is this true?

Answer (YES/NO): NO